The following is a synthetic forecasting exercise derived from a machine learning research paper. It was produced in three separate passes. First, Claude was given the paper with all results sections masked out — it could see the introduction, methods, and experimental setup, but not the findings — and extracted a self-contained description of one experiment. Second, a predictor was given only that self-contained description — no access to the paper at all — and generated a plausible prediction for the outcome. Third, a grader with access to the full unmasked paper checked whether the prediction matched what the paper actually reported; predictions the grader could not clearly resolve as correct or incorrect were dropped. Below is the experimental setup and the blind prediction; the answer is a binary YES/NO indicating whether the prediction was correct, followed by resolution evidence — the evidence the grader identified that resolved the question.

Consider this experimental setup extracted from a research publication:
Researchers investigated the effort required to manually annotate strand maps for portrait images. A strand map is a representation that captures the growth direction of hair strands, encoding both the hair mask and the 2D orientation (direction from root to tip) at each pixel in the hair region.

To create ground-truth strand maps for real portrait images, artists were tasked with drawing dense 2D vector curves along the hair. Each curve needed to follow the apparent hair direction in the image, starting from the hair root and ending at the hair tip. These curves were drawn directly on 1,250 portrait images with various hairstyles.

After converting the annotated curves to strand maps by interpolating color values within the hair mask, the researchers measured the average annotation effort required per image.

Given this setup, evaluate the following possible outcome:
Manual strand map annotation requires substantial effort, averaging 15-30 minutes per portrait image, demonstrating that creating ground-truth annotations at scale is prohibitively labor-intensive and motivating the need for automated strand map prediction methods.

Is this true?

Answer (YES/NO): NO